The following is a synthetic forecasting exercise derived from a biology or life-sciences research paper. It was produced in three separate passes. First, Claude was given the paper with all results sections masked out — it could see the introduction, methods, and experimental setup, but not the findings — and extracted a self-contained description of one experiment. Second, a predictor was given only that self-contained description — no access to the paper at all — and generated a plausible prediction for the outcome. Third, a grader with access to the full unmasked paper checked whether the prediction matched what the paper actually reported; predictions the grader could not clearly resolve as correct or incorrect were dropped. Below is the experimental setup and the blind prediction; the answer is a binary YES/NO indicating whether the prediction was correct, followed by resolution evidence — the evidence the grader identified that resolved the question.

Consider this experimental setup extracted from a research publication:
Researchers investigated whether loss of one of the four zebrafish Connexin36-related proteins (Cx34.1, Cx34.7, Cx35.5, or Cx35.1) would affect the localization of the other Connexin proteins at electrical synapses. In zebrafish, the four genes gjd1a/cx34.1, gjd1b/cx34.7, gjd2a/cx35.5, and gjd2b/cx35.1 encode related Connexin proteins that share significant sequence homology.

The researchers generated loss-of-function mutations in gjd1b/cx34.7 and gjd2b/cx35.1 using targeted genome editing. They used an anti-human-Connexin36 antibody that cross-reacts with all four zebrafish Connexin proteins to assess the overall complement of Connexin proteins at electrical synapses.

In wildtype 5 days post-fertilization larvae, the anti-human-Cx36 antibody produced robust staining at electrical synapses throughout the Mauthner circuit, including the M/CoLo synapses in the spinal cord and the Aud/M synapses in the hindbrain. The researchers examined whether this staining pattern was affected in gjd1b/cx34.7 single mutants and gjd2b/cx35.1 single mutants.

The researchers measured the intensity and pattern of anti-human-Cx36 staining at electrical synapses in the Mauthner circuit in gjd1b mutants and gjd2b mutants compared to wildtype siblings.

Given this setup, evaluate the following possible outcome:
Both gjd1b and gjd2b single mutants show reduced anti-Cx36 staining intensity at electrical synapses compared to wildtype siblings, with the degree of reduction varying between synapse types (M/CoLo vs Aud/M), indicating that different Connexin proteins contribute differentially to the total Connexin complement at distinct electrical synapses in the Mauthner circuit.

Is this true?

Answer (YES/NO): NO